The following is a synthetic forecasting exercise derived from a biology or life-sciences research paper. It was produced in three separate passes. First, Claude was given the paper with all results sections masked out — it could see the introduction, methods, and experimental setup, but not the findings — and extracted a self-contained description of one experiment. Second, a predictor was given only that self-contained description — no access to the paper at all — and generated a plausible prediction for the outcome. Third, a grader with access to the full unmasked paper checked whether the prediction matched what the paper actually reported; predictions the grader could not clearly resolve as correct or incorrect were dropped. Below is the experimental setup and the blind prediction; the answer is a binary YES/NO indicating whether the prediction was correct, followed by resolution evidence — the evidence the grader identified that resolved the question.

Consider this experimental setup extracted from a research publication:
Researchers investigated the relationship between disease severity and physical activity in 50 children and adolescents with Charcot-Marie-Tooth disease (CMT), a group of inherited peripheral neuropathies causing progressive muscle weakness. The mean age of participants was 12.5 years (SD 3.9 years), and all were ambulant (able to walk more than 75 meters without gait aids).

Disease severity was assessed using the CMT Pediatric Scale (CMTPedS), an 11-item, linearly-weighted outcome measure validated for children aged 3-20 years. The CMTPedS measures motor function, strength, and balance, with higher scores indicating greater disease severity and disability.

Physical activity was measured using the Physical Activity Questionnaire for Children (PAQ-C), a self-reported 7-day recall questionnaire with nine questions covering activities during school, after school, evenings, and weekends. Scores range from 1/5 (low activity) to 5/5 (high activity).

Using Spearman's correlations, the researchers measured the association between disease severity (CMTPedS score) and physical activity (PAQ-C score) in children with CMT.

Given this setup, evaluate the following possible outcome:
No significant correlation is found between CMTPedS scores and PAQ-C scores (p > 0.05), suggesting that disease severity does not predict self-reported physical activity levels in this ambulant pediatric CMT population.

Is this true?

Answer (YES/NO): NO